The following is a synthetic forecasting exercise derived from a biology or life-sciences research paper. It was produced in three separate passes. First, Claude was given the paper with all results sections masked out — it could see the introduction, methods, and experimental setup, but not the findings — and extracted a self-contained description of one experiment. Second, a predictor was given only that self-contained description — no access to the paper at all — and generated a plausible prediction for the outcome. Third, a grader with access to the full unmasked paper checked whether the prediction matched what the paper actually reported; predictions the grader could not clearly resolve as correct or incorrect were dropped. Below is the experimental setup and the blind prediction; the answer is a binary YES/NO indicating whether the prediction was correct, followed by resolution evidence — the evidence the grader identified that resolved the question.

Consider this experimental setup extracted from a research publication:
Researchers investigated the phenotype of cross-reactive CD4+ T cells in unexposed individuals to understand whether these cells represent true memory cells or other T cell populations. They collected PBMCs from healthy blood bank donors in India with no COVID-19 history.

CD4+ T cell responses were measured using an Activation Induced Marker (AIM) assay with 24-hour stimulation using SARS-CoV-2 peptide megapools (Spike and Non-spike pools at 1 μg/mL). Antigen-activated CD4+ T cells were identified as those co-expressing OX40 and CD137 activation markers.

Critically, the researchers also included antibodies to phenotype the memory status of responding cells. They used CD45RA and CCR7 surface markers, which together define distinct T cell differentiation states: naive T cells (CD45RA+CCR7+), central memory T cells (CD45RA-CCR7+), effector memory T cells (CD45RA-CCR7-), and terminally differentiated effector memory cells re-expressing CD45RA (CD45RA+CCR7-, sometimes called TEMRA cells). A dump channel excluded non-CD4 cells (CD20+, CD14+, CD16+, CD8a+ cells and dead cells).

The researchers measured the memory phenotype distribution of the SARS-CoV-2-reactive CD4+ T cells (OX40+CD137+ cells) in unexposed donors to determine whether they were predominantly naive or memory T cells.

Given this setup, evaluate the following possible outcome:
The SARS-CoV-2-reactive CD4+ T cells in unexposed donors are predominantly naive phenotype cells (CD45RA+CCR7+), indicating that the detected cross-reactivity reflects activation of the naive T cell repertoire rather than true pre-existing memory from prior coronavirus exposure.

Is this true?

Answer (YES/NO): NO